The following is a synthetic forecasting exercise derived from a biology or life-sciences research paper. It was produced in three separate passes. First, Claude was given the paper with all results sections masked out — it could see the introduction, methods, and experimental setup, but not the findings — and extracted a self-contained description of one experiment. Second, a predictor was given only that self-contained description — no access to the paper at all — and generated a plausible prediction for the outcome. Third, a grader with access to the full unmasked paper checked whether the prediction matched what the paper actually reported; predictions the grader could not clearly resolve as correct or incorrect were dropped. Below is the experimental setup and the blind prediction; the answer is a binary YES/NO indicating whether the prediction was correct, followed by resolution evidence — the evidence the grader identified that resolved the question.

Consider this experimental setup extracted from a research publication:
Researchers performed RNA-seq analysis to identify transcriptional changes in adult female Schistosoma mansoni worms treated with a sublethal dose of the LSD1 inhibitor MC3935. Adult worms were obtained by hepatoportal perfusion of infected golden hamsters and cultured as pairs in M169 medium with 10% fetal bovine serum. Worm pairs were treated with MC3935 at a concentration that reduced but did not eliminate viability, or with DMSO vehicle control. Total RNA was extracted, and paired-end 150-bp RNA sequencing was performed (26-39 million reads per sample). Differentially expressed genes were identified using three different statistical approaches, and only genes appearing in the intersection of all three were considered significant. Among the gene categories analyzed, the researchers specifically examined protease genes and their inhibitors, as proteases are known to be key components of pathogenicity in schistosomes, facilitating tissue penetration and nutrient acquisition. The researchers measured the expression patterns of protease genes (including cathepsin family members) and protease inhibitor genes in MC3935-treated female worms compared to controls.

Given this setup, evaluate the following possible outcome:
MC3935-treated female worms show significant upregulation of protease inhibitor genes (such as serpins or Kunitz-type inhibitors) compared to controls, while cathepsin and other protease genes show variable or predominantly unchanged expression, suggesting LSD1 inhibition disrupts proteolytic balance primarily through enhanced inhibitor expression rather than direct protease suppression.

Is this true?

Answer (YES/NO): NO